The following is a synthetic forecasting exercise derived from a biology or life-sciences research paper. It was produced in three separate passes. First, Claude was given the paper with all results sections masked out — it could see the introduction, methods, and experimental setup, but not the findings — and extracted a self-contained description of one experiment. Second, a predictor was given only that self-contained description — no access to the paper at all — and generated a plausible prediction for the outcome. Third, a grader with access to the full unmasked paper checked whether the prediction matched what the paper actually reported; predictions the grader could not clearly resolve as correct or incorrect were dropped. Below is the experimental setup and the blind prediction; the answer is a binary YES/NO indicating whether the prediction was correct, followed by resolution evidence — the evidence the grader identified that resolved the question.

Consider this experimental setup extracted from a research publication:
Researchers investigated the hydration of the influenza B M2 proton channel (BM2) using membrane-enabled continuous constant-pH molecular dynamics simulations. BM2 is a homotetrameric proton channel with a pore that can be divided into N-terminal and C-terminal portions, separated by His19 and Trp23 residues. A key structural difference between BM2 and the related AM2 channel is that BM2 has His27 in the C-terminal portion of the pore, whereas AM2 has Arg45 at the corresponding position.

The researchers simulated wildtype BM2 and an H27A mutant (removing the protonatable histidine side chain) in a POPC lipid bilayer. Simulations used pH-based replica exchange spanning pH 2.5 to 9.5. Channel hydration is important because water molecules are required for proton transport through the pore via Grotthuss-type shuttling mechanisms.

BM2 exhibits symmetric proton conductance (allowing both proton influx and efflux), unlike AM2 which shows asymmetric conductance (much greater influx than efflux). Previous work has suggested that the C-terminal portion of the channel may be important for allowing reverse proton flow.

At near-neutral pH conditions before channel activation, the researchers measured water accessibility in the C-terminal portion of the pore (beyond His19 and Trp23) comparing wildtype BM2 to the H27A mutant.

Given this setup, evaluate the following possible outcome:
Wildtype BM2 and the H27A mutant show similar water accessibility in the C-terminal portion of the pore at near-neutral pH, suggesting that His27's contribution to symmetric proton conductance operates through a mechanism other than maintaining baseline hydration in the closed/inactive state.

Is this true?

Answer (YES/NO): NO